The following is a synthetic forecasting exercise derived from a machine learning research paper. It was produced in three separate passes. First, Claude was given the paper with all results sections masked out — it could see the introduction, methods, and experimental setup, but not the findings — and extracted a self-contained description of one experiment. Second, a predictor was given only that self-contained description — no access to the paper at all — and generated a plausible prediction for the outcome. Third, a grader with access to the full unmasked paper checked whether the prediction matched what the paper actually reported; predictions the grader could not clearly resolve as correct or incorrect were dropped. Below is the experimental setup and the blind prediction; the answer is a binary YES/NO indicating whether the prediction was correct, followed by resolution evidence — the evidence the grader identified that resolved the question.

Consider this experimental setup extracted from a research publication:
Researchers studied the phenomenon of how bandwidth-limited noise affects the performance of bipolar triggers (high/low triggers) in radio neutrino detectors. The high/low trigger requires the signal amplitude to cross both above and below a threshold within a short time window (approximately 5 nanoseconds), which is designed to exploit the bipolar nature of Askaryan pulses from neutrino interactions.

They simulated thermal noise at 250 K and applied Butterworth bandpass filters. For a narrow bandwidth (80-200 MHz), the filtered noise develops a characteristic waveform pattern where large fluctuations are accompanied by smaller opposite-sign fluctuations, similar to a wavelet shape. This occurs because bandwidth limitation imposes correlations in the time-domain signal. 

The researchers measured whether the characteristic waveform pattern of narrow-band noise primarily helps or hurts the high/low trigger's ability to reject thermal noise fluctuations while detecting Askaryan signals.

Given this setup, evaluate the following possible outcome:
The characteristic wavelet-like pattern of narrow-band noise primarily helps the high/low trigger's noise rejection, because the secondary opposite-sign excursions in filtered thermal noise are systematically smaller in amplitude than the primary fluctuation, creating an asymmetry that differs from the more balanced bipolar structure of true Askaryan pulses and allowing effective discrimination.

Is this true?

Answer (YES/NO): NO